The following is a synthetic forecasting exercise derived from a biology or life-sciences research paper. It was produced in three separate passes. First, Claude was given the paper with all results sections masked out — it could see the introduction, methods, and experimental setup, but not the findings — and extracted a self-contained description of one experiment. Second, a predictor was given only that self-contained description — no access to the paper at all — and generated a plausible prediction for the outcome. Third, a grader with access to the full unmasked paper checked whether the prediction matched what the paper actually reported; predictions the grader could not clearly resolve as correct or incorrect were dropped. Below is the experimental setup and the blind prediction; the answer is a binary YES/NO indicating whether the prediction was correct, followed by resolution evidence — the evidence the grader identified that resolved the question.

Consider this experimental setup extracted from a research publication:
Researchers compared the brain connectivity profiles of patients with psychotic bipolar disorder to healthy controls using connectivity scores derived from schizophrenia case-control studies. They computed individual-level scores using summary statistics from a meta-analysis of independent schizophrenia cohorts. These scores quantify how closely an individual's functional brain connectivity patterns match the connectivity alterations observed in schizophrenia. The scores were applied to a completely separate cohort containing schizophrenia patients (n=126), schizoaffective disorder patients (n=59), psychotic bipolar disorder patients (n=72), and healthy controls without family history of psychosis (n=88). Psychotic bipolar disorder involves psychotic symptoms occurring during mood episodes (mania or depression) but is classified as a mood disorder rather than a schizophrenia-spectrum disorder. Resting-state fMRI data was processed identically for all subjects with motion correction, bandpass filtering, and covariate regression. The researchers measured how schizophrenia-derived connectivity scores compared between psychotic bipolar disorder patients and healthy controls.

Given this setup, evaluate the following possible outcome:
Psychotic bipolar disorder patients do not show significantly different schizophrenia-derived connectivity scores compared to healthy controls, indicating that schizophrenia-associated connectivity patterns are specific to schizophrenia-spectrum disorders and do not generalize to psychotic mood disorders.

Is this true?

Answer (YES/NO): NO